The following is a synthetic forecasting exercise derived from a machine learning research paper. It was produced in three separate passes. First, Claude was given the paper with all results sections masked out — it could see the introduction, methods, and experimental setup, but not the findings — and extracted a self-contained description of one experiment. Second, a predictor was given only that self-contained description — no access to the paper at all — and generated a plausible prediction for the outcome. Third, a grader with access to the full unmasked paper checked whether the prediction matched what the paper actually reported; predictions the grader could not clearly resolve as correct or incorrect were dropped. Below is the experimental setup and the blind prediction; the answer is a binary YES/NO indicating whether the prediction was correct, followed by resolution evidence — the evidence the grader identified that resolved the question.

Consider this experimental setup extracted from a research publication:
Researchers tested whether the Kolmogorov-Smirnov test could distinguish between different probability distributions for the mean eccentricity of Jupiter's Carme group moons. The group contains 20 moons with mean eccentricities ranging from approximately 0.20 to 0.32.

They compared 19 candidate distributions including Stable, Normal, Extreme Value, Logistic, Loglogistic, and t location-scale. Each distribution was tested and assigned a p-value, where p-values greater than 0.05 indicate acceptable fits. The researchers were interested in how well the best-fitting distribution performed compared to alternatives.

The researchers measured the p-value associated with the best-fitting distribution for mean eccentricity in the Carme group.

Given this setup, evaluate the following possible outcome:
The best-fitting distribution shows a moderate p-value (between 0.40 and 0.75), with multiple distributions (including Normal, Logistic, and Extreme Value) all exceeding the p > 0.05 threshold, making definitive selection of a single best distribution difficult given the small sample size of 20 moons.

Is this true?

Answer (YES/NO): NO